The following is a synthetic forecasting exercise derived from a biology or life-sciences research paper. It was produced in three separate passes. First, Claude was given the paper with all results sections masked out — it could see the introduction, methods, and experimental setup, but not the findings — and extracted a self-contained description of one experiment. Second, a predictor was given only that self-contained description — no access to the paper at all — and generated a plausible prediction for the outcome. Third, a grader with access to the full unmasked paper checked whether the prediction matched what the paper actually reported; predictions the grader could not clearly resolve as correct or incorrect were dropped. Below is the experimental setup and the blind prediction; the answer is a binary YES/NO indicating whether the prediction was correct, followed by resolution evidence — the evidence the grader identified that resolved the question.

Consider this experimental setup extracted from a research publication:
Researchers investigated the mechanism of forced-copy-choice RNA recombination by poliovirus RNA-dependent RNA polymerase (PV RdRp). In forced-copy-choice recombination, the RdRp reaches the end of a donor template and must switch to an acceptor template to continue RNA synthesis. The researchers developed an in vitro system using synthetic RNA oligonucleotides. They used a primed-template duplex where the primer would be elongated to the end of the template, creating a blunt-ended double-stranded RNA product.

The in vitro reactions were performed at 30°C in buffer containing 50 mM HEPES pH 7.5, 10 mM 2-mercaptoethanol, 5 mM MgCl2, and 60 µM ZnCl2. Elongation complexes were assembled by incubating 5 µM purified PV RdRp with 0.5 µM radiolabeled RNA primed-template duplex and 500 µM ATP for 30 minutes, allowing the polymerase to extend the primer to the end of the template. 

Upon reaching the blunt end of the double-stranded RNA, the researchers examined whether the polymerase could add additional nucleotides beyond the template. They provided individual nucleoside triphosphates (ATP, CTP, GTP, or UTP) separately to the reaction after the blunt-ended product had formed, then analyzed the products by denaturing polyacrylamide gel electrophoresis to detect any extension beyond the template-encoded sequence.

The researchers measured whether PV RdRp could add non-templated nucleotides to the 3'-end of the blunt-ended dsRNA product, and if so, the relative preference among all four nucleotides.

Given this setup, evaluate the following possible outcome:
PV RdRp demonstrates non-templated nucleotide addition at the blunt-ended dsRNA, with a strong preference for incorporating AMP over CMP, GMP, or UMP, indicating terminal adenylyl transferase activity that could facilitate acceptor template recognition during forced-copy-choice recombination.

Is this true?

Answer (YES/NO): NO